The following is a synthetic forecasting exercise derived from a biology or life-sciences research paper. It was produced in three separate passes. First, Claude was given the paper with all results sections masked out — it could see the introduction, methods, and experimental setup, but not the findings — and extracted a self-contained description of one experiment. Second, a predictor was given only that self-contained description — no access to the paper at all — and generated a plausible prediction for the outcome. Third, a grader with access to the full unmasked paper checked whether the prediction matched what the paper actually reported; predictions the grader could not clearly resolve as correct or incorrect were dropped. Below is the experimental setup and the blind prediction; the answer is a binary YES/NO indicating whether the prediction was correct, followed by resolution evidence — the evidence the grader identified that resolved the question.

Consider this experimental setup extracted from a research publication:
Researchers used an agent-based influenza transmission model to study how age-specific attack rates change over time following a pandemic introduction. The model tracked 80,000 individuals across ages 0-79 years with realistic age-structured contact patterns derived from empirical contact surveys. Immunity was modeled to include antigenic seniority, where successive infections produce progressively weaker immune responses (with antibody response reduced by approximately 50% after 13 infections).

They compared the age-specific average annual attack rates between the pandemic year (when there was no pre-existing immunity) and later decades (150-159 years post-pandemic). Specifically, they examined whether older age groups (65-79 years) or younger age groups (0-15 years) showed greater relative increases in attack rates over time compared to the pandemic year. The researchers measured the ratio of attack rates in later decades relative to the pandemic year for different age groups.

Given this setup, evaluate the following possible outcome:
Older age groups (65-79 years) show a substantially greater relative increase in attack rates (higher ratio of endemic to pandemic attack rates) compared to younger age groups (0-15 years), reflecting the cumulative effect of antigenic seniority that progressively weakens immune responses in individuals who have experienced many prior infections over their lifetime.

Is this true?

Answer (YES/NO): YES